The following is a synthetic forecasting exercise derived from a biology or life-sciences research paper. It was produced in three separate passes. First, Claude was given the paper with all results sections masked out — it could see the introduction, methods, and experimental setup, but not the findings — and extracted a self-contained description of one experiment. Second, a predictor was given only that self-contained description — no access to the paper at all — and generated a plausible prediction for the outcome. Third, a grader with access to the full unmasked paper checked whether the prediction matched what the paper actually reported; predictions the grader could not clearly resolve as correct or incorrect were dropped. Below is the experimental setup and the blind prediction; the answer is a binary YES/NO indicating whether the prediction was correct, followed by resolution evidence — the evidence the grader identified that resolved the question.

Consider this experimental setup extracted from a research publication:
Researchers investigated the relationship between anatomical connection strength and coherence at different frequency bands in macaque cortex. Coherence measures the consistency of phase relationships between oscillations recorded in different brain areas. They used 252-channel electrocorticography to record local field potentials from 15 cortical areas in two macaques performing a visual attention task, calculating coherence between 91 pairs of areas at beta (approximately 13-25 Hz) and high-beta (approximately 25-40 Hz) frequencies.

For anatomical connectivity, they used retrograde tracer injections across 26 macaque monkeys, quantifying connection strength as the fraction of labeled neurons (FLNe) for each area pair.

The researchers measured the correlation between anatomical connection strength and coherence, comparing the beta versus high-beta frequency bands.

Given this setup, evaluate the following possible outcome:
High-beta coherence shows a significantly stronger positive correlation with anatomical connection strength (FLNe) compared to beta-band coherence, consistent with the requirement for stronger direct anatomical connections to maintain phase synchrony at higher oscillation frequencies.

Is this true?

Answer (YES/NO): YES